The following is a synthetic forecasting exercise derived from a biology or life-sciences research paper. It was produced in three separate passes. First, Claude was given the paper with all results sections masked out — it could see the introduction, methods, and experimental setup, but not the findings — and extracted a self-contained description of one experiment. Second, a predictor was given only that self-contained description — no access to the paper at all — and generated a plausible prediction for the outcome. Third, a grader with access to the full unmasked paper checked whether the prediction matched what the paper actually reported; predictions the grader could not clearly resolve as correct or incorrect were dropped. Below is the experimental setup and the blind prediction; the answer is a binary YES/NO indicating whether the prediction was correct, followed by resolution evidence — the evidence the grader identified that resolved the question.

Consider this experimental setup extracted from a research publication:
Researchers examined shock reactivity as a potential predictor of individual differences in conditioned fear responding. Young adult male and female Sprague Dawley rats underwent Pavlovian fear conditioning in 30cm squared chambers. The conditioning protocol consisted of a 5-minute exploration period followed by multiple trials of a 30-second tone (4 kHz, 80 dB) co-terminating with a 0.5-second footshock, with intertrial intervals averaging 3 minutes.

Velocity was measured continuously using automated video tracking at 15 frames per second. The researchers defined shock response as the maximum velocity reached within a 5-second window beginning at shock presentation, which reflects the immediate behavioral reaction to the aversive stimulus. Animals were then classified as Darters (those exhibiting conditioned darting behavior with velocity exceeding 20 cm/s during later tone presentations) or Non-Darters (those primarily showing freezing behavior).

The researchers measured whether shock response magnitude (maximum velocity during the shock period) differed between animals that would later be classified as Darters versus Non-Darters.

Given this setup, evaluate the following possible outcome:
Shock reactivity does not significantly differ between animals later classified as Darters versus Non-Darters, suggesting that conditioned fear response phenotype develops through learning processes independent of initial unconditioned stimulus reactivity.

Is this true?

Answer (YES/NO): NO